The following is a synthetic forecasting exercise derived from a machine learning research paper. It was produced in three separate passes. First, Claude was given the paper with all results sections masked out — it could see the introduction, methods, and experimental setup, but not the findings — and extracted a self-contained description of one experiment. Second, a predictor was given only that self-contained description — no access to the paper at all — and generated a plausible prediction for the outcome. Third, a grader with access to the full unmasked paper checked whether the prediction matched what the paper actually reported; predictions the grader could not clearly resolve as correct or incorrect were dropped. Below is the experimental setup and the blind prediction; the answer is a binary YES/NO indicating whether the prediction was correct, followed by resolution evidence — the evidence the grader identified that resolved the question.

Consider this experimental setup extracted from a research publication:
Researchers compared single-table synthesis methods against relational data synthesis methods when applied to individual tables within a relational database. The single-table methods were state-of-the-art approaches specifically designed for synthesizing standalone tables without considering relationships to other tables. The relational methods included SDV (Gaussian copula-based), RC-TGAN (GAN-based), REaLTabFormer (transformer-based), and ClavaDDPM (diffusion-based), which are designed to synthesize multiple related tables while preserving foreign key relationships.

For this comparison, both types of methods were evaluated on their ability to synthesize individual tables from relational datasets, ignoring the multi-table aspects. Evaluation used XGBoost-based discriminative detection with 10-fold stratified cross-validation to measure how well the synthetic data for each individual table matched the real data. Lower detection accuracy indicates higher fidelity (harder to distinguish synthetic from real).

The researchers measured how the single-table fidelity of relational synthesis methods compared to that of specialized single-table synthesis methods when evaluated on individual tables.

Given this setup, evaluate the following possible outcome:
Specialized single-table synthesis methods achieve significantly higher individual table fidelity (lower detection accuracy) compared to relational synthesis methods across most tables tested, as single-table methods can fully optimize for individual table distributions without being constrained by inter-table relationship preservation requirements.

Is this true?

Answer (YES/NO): NO